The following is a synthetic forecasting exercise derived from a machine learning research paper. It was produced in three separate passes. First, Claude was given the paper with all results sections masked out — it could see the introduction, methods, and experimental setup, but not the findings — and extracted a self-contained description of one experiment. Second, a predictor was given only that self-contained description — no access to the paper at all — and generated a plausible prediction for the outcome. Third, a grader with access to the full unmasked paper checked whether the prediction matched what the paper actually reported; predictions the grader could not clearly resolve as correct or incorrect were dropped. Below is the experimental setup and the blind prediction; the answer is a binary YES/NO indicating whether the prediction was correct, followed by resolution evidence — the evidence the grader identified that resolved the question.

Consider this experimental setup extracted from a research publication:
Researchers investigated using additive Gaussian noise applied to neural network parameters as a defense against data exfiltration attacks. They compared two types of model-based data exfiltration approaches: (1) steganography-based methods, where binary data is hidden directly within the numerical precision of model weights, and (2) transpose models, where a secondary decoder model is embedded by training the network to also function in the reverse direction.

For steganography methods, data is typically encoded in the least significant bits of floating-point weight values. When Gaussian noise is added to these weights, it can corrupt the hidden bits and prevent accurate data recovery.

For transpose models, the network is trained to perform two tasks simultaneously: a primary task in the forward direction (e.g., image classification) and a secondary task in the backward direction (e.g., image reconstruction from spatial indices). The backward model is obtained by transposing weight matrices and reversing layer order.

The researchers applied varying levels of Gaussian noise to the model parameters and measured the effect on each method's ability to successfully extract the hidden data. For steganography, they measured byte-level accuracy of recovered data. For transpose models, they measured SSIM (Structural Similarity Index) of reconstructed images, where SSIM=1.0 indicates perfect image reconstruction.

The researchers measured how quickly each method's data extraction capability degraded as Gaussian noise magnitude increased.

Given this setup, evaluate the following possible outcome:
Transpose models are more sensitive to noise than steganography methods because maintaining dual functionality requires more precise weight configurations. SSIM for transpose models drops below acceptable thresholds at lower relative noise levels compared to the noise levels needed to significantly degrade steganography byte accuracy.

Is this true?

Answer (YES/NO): NO